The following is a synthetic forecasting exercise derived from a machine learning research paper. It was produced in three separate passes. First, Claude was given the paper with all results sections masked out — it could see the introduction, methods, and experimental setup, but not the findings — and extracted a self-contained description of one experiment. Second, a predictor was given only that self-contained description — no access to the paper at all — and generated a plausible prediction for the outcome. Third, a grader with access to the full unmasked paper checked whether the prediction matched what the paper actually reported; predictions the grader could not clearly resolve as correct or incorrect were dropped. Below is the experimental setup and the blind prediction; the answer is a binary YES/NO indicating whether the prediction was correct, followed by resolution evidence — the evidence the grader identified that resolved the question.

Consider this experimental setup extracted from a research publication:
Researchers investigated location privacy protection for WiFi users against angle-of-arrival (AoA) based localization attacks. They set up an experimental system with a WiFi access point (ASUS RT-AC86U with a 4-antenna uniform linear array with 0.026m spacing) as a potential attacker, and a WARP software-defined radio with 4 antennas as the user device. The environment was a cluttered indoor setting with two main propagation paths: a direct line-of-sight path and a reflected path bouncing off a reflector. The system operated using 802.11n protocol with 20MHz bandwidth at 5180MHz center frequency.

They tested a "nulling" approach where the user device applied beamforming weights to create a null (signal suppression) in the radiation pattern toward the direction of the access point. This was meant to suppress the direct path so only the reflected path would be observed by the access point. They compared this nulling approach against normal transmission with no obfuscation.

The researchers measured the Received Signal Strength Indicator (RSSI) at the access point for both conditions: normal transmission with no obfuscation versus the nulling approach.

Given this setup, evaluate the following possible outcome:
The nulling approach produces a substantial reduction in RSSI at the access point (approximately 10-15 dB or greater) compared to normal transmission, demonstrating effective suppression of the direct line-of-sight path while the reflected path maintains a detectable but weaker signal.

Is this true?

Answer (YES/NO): NO